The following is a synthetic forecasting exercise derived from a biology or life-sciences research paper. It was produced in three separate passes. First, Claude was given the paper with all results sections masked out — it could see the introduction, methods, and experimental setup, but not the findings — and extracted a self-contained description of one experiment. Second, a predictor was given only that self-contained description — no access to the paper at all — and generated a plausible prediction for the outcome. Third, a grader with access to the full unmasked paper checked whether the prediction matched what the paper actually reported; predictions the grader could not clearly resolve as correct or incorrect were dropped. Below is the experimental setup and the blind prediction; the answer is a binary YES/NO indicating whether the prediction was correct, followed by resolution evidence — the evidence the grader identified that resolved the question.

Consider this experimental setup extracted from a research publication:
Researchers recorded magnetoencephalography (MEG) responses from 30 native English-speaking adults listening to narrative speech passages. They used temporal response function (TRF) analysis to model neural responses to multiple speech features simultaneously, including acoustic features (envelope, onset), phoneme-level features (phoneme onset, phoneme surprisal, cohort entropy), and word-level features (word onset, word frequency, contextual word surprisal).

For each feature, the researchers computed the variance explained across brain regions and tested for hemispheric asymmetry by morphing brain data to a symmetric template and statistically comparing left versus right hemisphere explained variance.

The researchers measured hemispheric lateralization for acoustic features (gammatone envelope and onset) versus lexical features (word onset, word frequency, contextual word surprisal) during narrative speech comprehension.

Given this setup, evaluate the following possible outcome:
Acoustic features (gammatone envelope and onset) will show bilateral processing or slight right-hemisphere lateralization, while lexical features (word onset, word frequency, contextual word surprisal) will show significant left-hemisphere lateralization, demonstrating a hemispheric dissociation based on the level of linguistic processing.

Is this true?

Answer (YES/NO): YES